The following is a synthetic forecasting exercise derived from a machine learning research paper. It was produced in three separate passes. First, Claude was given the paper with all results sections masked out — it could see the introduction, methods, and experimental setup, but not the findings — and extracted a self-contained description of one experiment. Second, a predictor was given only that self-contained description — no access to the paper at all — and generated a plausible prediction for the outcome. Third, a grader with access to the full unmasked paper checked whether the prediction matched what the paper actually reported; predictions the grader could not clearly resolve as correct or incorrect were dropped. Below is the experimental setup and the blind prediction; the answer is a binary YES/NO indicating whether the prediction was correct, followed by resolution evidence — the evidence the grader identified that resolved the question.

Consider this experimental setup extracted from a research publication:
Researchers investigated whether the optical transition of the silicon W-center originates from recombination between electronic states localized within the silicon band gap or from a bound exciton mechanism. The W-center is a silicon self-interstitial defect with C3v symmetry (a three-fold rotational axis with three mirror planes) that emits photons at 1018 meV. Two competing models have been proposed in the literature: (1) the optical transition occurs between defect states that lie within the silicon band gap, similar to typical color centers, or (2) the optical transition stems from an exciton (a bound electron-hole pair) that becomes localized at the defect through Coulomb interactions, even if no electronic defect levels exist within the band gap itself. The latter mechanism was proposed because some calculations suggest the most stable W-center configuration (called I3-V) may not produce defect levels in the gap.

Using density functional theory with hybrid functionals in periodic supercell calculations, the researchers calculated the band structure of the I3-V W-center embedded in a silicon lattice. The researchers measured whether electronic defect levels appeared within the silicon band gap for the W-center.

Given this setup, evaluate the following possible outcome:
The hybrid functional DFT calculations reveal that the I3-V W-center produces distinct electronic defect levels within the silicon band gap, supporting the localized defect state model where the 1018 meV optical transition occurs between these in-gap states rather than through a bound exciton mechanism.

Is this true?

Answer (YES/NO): NO